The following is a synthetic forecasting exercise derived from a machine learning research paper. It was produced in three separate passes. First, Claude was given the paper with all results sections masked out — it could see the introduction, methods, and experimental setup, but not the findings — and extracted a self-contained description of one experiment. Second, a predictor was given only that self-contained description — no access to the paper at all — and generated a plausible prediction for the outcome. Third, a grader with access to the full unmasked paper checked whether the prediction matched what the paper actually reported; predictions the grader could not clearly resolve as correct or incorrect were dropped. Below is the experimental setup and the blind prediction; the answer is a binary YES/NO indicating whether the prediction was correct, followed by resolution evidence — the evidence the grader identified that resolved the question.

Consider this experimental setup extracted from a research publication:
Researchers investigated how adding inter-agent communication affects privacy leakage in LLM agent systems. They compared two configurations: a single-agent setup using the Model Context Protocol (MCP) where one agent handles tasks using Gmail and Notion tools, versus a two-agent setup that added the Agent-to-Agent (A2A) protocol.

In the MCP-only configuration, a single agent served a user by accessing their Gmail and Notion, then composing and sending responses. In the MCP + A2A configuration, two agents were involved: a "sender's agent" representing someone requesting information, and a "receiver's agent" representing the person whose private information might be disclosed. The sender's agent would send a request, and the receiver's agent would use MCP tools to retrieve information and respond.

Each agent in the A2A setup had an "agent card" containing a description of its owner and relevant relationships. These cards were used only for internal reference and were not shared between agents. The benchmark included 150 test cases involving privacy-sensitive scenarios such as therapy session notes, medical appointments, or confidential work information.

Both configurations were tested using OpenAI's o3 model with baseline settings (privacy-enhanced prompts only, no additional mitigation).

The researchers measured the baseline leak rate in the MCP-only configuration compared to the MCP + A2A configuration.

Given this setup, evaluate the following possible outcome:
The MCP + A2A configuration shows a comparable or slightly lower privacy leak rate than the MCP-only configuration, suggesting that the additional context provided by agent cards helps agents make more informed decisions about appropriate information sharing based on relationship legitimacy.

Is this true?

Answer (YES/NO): NO